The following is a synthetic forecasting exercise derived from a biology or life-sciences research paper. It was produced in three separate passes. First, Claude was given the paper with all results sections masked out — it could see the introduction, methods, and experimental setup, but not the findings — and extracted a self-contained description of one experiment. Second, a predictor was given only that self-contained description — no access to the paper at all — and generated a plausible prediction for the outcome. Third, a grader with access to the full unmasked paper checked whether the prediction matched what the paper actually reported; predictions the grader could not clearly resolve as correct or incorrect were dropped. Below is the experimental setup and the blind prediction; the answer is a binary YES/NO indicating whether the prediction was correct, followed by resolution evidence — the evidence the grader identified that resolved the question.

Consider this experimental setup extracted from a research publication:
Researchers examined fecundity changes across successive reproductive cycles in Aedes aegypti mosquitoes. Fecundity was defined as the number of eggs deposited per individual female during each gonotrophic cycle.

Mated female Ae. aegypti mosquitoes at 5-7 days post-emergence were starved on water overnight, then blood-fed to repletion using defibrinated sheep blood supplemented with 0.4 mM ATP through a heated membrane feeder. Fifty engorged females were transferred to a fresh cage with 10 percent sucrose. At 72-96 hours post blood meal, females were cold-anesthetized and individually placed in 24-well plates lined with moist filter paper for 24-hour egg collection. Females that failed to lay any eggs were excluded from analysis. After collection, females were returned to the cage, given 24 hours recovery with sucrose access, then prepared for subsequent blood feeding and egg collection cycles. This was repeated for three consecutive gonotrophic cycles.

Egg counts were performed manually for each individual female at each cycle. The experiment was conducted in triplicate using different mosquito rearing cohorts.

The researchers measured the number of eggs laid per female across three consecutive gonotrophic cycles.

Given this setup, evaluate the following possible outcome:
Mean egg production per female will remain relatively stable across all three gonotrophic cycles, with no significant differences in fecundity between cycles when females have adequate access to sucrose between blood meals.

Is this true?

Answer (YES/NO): NO